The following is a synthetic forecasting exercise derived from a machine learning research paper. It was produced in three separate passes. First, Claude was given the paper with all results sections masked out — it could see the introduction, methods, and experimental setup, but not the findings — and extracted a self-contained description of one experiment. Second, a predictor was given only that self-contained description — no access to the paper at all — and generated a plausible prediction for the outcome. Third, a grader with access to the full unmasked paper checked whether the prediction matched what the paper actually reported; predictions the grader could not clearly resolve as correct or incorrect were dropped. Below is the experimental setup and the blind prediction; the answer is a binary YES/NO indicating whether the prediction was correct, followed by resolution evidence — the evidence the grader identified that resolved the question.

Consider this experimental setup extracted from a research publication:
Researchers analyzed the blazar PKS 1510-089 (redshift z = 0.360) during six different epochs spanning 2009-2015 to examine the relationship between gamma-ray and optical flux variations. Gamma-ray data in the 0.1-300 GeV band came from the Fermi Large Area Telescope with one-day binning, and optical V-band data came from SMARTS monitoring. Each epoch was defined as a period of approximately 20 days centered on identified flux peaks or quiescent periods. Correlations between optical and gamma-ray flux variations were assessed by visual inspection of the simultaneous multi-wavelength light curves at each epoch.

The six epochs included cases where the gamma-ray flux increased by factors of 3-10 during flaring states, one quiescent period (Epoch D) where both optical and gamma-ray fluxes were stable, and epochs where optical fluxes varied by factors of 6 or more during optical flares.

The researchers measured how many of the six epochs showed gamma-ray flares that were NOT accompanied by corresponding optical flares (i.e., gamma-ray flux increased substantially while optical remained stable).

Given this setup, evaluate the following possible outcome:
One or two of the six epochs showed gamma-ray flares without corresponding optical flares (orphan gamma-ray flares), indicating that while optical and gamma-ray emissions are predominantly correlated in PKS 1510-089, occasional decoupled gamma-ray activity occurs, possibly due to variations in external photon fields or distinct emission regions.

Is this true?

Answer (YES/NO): NO